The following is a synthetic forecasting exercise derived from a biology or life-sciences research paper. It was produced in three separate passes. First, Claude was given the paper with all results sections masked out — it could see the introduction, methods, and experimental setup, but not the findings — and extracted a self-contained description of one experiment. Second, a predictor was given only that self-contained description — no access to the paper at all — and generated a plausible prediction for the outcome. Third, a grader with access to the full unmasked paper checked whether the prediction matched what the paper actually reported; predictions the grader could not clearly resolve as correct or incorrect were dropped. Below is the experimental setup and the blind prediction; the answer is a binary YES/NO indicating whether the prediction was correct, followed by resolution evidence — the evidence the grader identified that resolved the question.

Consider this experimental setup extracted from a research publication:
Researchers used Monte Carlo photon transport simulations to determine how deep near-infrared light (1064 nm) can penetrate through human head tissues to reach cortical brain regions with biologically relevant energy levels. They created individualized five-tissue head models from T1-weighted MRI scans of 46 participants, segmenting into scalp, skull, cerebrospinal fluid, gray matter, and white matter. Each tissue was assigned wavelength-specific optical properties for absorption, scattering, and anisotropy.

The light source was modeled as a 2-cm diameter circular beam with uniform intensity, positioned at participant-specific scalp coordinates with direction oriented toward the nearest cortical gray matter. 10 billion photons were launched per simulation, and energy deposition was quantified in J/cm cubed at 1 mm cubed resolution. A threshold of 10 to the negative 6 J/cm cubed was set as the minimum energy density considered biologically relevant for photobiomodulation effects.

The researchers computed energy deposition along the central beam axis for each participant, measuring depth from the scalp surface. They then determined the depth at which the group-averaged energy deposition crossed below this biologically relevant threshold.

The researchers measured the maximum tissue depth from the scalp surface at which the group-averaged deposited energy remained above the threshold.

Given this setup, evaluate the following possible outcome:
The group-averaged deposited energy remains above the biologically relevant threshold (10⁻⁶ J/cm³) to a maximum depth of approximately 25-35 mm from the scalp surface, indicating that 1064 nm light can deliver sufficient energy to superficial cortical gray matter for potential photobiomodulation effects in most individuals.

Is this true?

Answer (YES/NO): NO